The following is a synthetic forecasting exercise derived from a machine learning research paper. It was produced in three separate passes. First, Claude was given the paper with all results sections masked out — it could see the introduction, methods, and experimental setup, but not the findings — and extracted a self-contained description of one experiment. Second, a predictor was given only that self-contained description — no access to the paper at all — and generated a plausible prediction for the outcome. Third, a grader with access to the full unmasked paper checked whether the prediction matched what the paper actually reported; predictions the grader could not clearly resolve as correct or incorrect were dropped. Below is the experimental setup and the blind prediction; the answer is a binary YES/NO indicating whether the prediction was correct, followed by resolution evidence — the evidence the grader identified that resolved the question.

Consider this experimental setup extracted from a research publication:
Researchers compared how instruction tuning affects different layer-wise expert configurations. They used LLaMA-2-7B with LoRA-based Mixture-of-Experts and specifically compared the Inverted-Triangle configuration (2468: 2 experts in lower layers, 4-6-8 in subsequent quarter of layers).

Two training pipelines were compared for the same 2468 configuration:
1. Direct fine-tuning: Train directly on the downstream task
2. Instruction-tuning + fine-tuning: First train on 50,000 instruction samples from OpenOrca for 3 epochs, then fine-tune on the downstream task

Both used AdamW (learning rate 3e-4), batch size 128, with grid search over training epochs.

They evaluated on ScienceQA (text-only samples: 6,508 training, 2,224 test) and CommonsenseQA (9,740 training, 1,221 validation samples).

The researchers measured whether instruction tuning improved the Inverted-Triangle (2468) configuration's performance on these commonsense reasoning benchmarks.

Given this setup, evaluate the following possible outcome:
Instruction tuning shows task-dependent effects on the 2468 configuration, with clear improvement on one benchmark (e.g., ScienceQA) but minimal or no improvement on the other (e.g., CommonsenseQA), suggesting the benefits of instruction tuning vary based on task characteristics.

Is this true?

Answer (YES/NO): NO